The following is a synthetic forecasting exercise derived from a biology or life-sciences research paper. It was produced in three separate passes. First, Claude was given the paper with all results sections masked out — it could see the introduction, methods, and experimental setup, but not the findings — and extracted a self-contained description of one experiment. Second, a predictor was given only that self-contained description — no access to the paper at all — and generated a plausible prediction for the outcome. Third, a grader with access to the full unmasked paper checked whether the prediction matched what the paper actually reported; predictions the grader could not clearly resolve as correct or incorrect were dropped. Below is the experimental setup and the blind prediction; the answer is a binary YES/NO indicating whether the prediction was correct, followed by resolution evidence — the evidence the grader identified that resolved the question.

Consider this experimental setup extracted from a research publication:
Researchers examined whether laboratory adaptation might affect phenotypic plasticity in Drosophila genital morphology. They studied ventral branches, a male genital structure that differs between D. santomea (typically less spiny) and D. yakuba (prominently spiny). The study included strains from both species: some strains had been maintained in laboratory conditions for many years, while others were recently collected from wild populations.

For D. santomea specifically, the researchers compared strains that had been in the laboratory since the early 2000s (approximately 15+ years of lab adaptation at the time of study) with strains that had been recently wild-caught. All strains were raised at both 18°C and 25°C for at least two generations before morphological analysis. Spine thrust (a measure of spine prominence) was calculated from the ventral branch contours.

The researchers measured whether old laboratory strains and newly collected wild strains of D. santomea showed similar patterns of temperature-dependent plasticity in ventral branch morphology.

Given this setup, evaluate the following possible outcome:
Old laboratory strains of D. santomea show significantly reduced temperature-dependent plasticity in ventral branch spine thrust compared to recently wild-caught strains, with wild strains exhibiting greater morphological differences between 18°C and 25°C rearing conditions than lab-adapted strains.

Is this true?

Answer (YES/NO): YES